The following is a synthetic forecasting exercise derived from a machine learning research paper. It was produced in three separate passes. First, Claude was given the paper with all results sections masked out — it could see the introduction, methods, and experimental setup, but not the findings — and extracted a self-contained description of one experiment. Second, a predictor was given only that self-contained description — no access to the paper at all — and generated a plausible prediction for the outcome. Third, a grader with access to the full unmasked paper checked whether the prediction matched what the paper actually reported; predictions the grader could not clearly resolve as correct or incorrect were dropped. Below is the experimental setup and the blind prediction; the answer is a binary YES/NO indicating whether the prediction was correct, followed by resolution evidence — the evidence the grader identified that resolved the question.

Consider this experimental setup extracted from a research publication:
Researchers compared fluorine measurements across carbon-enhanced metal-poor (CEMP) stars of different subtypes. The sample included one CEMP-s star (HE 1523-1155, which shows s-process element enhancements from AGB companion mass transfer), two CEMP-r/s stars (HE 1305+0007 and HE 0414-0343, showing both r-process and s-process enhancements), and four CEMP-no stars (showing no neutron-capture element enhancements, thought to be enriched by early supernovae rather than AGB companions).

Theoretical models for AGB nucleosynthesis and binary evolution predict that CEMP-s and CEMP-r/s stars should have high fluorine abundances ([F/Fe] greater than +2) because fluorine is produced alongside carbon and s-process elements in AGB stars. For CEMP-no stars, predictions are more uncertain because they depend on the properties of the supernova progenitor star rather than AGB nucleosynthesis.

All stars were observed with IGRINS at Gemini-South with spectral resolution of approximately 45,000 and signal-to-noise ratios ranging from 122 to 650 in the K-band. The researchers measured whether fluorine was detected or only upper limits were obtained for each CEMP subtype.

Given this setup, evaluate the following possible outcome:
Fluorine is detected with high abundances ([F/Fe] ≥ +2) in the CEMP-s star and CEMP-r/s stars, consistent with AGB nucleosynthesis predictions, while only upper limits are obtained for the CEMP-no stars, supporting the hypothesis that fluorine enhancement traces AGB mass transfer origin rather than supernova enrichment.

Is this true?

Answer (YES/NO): NO